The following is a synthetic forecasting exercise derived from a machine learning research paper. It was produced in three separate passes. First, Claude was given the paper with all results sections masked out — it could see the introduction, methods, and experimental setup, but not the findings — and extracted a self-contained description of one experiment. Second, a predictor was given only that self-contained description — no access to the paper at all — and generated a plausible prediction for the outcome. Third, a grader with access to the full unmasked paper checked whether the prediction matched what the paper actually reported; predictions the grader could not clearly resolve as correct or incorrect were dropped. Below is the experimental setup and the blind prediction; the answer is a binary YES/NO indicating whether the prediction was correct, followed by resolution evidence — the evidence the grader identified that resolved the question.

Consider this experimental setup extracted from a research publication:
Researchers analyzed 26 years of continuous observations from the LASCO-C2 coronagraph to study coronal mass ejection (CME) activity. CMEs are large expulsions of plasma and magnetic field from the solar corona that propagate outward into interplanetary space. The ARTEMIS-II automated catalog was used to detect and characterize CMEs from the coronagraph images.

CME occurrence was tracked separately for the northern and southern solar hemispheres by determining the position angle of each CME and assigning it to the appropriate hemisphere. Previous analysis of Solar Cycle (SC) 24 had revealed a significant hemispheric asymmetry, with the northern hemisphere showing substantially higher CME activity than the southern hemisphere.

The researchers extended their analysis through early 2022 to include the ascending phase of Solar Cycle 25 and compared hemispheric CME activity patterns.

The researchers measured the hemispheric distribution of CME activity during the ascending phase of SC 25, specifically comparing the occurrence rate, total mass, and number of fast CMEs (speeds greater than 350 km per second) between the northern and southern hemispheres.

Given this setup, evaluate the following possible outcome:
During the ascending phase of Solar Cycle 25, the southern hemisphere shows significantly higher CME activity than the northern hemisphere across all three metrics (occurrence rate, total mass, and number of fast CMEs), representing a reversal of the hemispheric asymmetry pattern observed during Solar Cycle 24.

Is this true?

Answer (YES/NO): NO